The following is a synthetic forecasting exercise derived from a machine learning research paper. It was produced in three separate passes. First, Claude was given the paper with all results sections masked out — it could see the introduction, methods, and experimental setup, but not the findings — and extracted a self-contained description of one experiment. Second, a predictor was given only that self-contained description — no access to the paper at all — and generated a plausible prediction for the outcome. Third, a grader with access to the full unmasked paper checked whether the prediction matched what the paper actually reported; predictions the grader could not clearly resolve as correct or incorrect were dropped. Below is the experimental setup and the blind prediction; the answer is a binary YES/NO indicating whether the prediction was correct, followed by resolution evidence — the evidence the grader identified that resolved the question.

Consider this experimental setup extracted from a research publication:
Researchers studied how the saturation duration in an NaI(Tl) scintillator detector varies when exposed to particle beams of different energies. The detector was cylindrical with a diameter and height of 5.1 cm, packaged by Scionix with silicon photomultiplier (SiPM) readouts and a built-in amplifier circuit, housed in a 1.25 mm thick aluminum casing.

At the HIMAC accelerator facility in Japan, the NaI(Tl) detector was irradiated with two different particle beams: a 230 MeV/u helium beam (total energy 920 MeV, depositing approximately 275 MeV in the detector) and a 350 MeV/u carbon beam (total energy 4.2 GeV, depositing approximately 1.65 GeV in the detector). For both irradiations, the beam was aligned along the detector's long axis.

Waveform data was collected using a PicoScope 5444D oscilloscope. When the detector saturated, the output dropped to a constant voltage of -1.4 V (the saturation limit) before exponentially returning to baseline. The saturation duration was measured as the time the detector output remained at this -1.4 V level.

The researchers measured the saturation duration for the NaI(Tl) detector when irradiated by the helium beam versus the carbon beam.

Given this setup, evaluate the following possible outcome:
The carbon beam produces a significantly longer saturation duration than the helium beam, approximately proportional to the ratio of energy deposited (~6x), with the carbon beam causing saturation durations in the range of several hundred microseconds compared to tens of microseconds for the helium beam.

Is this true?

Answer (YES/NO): NO